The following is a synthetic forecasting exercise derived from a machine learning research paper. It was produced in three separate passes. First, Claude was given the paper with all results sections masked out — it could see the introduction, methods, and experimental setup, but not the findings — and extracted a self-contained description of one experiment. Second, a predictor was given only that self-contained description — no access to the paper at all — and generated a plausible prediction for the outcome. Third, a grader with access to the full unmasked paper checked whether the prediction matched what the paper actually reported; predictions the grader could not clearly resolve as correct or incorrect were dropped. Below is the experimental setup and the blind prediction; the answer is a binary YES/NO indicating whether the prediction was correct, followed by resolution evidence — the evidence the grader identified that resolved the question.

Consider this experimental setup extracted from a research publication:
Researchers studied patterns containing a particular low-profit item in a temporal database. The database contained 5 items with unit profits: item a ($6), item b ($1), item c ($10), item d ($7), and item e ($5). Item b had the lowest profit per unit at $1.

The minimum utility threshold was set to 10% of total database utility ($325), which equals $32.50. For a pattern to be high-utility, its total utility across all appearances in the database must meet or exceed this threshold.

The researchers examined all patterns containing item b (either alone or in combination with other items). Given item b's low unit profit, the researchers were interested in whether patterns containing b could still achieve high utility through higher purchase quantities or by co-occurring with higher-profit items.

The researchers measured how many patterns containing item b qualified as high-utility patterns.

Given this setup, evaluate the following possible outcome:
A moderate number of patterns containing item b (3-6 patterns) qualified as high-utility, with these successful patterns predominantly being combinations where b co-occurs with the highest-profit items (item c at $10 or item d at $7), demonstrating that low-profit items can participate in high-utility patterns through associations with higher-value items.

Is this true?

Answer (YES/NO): YES